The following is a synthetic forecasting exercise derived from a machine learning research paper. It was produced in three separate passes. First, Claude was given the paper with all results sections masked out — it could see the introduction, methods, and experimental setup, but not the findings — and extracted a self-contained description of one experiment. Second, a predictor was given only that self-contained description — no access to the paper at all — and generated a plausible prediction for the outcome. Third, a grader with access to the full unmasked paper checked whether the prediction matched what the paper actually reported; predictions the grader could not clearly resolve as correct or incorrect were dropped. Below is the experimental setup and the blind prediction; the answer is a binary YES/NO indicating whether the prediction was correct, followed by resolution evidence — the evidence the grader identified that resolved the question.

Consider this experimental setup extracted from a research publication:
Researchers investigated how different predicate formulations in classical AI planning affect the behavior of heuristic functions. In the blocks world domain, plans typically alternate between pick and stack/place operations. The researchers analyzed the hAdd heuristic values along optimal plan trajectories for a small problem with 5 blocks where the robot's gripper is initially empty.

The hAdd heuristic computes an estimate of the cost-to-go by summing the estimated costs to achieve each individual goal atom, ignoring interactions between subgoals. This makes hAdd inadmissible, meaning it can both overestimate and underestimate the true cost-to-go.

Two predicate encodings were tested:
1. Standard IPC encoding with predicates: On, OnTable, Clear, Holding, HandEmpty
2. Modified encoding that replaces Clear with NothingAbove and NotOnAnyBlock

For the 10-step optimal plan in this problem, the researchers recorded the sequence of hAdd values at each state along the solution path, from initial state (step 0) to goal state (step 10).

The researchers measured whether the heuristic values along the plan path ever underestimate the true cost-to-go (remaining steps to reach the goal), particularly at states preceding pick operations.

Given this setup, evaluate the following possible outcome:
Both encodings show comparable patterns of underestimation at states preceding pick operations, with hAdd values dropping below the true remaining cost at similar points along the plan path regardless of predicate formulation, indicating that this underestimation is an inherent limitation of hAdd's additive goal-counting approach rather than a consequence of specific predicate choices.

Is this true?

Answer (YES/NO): NO